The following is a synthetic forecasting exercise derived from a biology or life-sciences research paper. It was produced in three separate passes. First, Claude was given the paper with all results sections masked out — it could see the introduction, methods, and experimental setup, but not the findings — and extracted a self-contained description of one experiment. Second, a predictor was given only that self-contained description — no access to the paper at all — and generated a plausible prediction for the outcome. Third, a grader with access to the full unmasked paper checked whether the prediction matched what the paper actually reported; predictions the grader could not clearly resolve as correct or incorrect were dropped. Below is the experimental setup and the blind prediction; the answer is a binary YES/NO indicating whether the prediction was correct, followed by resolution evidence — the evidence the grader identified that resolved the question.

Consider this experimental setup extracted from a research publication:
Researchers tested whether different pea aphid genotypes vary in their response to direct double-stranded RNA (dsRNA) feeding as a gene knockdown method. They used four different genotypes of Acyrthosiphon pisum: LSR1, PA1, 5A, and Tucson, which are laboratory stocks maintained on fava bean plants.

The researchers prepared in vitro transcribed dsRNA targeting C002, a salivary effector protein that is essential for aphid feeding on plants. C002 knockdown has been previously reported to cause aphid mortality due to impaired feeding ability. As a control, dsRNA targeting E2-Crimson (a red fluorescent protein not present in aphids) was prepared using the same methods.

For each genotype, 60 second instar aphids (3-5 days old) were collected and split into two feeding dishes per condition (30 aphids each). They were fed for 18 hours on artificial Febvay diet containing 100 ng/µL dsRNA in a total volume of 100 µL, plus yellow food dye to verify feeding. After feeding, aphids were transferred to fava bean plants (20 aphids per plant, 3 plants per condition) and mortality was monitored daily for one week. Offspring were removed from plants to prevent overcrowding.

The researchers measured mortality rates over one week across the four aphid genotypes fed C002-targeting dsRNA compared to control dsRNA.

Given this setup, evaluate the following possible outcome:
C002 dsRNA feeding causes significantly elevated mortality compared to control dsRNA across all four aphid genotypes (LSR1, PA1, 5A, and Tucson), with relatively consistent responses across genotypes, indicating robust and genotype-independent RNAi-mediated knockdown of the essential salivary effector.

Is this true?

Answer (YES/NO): NO